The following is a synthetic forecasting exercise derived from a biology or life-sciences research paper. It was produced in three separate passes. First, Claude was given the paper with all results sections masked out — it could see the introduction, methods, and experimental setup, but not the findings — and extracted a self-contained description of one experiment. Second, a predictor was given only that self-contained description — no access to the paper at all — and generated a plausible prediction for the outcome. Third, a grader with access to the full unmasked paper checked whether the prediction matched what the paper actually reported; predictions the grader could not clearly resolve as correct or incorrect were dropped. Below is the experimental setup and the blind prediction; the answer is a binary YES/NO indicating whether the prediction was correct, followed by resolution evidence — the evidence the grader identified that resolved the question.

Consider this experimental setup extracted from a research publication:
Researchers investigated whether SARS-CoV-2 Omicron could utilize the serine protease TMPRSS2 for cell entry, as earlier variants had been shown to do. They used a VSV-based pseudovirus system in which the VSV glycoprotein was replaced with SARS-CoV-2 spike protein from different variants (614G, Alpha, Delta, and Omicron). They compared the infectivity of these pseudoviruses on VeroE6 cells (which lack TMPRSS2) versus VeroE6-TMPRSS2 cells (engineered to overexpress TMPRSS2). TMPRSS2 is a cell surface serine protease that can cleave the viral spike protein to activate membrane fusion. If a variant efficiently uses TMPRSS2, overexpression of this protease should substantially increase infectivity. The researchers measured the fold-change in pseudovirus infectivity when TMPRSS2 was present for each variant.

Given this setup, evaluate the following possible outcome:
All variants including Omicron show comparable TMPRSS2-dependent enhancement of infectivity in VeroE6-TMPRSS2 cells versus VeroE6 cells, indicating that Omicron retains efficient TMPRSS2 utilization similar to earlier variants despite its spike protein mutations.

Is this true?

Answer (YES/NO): NO